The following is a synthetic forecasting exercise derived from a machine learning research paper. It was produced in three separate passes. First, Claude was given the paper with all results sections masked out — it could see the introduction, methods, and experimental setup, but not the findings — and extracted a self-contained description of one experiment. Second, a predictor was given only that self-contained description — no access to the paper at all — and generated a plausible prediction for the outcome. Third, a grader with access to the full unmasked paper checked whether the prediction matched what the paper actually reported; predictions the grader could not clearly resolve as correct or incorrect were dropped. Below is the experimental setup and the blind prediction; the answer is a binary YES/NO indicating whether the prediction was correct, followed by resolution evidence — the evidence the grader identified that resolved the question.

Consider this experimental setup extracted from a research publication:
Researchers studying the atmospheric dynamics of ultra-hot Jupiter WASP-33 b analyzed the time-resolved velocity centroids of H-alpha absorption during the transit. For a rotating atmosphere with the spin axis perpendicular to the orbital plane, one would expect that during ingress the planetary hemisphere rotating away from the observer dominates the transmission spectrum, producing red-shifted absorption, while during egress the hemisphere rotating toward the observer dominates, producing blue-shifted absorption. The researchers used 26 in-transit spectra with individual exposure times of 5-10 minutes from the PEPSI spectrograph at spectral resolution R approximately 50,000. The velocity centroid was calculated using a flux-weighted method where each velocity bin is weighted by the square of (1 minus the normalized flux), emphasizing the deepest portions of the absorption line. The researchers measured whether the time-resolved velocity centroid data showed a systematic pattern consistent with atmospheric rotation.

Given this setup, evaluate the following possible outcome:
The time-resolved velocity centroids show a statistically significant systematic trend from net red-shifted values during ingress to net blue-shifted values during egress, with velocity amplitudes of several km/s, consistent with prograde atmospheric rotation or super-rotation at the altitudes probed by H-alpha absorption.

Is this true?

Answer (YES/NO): YES